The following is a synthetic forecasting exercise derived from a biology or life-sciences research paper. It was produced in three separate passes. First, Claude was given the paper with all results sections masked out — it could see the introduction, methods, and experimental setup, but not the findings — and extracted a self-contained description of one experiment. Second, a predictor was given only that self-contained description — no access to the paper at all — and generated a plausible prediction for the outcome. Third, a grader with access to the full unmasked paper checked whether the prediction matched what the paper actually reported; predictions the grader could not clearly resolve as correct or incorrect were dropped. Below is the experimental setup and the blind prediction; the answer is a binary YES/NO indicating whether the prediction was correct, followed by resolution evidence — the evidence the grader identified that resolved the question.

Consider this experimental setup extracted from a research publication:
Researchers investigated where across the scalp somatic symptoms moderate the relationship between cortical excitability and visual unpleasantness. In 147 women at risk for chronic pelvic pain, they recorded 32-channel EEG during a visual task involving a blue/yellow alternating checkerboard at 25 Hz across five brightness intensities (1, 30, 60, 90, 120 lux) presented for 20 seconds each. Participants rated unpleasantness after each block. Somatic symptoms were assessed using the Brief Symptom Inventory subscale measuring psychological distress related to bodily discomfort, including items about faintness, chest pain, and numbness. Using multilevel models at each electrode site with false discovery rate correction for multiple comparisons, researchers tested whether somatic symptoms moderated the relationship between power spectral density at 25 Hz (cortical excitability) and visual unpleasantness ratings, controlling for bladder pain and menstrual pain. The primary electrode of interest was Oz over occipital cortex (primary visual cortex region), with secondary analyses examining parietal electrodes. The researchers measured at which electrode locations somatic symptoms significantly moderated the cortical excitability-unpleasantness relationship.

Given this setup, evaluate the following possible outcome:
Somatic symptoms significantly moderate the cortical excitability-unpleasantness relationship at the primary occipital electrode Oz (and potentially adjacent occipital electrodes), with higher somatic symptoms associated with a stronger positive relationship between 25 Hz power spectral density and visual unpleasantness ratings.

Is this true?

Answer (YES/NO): NO